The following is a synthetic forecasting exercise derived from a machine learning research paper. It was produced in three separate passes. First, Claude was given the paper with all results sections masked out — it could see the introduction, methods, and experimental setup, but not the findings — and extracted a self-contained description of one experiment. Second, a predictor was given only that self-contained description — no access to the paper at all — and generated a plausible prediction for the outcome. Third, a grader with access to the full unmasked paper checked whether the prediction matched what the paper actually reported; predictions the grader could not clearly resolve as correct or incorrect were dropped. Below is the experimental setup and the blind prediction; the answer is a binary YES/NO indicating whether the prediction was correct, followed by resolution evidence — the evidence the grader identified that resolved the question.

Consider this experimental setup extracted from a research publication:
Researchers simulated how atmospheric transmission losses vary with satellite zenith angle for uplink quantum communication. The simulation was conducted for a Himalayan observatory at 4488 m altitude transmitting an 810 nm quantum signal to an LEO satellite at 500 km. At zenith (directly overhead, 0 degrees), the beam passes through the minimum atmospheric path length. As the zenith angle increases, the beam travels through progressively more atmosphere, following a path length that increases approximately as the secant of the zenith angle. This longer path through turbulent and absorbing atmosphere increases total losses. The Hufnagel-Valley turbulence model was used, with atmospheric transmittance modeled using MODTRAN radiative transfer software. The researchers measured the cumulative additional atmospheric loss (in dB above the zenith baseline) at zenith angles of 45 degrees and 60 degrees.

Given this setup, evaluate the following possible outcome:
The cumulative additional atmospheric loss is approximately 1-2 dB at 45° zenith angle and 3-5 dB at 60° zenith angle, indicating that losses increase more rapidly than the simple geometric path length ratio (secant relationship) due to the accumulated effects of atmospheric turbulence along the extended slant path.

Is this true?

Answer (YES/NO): NO